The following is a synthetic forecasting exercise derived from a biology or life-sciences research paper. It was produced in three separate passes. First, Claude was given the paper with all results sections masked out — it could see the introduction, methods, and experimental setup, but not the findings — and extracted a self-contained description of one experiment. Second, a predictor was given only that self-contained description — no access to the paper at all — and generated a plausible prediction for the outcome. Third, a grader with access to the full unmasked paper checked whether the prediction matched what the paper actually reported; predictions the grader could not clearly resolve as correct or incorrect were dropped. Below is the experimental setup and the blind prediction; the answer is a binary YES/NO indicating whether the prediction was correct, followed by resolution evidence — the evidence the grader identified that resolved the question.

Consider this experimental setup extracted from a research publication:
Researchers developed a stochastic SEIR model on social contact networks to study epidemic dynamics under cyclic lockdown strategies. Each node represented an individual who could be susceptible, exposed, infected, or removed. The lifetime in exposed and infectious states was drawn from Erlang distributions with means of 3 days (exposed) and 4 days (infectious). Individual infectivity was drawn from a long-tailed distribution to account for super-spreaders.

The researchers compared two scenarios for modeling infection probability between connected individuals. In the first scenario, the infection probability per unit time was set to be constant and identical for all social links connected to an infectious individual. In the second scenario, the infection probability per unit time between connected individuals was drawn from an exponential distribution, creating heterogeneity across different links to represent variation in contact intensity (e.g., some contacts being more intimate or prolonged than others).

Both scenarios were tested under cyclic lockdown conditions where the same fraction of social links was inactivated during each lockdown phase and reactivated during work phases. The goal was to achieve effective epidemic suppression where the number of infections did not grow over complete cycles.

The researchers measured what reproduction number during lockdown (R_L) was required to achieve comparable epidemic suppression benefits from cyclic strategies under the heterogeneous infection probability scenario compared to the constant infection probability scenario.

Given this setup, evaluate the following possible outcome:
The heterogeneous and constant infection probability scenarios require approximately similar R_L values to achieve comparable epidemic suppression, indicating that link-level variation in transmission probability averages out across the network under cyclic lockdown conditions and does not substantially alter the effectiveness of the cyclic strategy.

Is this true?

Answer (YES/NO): YES